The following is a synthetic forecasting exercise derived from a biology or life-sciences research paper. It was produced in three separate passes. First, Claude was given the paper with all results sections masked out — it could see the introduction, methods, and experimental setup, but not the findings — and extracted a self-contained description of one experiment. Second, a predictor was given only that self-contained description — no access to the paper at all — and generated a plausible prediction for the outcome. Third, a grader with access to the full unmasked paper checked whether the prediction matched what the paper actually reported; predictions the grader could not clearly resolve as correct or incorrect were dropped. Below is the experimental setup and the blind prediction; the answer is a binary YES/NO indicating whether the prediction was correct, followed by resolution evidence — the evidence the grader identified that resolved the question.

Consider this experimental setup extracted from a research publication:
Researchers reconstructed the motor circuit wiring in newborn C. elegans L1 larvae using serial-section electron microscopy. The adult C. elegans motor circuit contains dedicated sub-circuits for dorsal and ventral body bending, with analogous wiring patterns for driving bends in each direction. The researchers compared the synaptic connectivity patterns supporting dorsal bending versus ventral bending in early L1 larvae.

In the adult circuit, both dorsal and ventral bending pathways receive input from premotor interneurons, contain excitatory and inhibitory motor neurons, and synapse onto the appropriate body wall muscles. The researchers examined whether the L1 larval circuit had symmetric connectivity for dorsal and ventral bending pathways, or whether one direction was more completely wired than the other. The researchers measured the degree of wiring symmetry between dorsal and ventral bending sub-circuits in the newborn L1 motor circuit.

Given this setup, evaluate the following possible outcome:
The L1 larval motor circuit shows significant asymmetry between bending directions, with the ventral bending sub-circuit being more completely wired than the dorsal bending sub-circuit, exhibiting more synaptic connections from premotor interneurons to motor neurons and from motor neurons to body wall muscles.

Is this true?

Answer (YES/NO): NO